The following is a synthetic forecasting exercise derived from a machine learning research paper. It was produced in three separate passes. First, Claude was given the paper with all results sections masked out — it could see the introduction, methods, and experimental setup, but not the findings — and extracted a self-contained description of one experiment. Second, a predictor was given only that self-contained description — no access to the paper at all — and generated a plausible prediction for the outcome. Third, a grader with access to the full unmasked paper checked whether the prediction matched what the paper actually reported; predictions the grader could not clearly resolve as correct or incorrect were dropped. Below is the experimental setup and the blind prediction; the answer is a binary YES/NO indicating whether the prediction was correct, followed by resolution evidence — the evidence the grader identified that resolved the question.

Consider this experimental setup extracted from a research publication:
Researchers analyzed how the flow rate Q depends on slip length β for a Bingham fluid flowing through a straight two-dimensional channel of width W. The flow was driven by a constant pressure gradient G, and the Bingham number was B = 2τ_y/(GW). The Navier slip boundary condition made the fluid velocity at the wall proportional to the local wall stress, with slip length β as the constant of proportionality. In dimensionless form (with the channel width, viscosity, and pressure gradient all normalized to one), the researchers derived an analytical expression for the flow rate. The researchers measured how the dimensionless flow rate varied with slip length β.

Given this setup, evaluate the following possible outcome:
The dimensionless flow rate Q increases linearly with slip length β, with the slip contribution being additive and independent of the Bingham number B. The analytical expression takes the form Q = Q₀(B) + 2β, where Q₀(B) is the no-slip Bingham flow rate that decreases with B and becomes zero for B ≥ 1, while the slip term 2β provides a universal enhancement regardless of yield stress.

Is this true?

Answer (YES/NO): NO